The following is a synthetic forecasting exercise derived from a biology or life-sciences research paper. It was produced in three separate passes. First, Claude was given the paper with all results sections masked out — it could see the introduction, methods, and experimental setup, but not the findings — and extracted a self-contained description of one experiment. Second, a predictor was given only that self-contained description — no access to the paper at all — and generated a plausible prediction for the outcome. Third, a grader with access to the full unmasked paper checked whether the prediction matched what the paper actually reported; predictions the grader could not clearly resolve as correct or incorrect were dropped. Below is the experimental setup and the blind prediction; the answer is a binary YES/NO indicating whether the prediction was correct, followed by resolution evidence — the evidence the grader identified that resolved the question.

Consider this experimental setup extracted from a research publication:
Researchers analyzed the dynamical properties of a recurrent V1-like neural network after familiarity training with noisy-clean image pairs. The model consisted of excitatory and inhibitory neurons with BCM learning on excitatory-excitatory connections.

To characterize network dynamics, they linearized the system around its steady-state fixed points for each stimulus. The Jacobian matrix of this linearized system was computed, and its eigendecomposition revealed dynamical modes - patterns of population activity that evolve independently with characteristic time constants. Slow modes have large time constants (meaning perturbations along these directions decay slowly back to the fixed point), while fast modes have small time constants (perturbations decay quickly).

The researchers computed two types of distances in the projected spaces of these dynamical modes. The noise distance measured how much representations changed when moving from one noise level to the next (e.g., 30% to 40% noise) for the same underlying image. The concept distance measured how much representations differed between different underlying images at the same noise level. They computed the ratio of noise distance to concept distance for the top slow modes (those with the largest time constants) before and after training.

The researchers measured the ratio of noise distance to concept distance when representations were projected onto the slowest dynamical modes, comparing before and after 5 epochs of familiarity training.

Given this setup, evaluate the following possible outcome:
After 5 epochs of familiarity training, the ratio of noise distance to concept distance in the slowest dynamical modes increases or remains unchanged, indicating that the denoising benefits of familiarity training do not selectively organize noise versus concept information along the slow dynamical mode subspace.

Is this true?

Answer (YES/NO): NO